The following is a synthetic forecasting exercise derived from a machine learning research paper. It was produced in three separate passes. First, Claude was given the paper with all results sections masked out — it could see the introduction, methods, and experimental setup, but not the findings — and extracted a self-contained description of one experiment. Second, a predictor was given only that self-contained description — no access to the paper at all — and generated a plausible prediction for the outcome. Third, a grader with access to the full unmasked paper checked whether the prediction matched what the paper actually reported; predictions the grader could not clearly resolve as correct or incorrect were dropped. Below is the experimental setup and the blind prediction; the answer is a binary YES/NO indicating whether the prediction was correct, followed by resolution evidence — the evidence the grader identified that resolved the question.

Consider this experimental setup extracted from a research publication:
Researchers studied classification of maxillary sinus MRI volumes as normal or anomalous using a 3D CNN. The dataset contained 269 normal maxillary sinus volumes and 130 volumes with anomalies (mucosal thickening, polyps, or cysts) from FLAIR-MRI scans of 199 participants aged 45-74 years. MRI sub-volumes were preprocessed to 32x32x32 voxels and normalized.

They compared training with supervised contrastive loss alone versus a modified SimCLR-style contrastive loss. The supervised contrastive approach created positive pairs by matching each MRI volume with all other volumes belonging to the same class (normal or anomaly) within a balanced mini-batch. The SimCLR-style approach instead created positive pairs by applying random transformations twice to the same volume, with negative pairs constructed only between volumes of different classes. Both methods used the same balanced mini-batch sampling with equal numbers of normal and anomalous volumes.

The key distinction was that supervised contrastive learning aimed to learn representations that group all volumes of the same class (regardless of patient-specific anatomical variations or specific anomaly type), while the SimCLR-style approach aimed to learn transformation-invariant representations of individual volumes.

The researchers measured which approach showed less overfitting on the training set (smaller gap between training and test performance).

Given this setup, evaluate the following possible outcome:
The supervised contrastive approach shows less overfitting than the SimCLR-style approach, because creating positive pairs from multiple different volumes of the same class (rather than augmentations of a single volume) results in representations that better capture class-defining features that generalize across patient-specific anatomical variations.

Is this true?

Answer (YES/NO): YES